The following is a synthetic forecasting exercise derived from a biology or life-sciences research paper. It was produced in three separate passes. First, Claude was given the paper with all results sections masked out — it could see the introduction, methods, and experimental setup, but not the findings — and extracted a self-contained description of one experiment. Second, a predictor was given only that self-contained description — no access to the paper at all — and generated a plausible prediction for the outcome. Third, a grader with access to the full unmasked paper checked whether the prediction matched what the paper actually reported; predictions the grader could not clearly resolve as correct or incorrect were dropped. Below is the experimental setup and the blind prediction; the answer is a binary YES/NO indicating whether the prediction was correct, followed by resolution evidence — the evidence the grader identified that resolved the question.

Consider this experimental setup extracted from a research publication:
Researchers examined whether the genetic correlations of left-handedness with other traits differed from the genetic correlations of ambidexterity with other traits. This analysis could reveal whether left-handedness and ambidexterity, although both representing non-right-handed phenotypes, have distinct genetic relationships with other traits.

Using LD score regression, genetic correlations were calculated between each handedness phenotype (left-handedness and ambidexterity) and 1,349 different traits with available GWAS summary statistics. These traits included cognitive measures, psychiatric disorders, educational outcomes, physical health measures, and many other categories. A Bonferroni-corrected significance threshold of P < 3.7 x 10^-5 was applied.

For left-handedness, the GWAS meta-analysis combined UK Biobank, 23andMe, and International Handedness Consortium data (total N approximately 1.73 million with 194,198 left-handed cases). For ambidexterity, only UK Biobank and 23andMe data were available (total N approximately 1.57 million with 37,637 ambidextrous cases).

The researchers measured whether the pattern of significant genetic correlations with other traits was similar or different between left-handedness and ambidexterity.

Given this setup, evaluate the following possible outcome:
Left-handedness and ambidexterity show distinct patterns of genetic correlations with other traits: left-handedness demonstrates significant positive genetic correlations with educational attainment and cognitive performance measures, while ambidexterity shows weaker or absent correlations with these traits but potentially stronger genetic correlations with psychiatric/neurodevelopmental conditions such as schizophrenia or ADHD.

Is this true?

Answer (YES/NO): NO